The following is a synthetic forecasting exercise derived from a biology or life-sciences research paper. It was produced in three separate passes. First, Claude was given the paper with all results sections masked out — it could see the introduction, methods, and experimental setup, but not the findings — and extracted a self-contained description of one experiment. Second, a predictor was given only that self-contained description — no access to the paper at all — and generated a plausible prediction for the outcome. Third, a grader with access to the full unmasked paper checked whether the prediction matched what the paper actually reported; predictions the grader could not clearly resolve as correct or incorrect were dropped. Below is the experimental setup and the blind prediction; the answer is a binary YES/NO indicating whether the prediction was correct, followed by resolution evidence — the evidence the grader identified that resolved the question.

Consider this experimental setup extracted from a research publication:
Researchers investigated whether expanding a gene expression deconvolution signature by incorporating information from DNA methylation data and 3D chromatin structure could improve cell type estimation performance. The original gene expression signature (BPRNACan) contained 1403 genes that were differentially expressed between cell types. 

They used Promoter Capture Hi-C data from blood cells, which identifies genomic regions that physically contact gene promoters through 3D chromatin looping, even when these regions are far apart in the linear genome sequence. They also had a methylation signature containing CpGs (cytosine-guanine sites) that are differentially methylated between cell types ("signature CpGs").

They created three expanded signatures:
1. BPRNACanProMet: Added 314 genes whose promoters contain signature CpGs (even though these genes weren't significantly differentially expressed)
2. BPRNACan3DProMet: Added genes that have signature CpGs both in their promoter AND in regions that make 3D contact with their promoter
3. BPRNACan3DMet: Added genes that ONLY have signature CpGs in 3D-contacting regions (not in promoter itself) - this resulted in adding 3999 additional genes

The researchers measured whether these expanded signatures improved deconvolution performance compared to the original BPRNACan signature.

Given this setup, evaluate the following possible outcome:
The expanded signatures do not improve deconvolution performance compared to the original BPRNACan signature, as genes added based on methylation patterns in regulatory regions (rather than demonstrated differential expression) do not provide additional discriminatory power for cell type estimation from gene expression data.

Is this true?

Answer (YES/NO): NO